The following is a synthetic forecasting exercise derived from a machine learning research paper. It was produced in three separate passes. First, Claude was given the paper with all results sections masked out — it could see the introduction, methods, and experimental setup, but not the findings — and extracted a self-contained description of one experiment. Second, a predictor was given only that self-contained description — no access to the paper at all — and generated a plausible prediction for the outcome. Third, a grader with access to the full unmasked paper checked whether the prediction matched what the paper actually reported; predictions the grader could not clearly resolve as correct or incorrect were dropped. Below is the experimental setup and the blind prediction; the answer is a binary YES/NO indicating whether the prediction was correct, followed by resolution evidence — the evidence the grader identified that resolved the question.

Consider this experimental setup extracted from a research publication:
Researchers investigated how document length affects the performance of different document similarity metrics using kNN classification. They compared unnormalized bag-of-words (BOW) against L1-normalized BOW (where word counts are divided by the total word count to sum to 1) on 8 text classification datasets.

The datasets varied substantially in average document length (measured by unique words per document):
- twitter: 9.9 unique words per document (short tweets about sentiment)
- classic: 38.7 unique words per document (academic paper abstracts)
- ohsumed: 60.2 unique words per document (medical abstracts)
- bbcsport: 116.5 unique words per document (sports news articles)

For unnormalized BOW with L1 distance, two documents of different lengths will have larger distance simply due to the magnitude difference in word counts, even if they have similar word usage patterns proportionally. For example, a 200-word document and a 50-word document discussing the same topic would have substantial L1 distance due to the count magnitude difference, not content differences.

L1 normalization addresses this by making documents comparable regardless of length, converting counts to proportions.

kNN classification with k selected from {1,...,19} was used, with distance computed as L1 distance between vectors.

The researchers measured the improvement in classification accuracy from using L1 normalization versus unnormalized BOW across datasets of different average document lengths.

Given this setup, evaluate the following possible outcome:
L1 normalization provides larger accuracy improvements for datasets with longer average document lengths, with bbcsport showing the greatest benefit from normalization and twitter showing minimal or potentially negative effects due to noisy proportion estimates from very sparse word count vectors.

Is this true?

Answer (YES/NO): NO